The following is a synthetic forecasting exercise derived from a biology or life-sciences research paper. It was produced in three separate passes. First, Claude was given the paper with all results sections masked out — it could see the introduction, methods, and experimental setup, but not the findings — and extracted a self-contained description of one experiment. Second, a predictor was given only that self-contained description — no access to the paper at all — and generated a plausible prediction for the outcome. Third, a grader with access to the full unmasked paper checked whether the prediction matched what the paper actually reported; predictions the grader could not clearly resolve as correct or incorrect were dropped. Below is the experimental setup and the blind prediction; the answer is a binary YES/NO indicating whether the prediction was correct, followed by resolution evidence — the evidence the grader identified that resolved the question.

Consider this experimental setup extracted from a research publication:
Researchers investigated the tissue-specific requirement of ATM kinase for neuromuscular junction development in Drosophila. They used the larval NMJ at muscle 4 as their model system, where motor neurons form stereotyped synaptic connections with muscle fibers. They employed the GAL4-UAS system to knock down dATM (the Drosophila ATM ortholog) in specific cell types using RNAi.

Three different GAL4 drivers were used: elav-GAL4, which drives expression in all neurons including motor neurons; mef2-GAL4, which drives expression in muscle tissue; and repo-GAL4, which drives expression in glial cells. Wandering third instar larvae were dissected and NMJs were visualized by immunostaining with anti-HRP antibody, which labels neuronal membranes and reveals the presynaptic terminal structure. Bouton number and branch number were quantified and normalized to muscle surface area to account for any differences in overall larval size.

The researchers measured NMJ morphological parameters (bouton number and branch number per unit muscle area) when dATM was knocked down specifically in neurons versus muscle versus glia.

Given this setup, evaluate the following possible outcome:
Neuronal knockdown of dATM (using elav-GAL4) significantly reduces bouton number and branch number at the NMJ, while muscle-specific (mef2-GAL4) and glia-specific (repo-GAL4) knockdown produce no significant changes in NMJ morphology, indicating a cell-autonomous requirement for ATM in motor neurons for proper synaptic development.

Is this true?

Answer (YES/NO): YES